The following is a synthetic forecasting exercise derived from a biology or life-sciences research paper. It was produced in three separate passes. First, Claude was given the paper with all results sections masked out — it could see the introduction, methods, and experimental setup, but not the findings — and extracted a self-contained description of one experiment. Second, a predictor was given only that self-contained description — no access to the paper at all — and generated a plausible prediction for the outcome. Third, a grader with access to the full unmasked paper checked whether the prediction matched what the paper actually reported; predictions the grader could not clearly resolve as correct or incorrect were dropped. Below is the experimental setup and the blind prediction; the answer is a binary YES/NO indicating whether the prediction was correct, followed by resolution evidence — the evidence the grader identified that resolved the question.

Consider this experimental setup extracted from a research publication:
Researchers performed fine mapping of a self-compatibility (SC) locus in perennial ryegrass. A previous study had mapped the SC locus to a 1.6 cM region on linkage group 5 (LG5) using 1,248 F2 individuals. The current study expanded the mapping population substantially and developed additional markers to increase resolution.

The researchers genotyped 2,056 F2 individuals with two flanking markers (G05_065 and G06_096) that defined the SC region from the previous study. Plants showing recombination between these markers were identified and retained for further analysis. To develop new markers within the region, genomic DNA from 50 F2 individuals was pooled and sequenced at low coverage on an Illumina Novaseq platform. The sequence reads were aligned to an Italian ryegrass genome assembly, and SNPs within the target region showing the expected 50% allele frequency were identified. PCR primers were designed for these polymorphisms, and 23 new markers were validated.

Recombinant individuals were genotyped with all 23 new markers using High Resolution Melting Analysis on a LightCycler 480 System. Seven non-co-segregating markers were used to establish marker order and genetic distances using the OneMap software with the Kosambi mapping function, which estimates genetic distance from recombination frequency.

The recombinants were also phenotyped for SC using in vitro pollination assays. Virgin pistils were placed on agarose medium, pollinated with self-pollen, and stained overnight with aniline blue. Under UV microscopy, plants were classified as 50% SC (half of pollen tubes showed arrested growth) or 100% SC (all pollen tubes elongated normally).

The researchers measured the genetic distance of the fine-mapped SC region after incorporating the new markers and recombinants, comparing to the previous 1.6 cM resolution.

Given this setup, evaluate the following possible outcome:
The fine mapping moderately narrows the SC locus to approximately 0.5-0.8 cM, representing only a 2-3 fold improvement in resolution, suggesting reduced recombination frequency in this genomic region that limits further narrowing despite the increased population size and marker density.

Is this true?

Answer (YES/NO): NO